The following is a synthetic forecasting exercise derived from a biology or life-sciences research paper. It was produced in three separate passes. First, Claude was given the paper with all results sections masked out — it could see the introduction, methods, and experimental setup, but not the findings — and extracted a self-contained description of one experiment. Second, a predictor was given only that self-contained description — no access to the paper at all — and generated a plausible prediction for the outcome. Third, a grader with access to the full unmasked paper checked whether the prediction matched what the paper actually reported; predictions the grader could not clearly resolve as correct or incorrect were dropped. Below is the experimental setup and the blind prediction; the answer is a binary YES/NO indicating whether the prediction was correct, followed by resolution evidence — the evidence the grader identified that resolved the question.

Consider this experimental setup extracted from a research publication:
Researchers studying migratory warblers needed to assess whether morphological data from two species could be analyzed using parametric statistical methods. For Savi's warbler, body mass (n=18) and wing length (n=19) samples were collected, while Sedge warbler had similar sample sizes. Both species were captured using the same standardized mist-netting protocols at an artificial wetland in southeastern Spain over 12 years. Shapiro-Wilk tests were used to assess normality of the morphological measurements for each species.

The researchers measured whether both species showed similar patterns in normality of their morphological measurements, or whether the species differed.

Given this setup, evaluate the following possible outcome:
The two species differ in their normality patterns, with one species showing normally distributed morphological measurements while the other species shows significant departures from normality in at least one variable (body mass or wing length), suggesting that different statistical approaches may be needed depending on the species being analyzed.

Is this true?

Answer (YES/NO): YES